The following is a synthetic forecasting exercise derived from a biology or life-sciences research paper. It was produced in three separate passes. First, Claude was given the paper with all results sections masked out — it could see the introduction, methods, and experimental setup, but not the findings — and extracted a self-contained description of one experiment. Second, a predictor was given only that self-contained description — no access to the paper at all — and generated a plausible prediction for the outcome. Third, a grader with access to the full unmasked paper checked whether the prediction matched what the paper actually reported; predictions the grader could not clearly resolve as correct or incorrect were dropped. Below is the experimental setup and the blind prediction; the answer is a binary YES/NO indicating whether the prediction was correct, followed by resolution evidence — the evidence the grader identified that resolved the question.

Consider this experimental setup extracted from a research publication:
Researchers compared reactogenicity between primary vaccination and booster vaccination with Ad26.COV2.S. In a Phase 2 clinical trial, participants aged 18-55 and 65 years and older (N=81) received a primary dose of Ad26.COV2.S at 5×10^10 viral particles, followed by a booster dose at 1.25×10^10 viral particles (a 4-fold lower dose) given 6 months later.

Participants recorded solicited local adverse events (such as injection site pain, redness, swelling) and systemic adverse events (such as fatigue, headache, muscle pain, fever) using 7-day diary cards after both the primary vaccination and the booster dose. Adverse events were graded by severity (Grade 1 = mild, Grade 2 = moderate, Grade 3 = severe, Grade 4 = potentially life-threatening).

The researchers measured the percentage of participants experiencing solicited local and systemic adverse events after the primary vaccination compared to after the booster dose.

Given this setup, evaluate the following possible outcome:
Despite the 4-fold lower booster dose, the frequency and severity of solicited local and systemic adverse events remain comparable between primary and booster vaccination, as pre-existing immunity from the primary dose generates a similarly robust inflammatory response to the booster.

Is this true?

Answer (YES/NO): NO